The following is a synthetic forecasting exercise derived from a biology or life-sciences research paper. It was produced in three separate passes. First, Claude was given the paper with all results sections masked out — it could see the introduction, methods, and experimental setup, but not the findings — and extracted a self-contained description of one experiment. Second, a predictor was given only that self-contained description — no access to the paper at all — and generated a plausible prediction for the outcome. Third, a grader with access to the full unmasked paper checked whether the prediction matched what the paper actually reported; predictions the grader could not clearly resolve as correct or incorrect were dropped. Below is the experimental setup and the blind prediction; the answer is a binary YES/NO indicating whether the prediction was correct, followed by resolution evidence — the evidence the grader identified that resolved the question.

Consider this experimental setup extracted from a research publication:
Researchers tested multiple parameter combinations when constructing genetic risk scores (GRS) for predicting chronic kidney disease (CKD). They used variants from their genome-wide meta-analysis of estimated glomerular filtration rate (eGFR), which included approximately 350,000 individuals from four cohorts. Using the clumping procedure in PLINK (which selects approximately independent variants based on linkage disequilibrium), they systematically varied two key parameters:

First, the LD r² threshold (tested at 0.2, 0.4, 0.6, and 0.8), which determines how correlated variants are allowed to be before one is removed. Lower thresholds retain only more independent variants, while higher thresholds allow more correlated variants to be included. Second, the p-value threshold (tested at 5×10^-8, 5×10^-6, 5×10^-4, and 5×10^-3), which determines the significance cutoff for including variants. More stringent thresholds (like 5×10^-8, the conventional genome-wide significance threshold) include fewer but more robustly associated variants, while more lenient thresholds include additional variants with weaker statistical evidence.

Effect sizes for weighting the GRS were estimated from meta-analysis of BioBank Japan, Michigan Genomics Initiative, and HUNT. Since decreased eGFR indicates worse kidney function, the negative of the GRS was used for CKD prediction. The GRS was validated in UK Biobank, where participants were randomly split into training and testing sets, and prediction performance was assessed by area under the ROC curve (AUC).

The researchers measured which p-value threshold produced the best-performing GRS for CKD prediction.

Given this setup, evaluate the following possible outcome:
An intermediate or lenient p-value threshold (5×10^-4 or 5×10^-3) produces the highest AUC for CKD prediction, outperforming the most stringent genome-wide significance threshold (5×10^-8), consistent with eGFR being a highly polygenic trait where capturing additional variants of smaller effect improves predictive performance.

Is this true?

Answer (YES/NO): NO